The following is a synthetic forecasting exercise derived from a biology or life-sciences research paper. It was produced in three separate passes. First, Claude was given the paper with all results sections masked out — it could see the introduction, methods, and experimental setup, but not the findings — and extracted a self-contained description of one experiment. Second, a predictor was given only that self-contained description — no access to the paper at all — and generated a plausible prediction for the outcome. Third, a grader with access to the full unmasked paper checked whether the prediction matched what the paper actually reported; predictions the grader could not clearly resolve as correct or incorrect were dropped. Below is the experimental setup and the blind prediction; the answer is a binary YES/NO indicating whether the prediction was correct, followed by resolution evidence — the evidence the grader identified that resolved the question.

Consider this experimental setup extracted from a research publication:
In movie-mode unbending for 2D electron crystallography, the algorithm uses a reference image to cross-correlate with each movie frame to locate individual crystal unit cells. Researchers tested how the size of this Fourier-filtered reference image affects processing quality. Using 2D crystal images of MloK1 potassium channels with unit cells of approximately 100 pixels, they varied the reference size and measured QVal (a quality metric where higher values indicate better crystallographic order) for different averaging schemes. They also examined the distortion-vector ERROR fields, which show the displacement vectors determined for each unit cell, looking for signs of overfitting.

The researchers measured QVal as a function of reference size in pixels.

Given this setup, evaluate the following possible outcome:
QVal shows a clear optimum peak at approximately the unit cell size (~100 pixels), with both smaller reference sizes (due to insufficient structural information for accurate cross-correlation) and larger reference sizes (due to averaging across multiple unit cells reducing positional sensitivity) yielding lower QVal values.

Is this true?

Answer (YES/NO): NO